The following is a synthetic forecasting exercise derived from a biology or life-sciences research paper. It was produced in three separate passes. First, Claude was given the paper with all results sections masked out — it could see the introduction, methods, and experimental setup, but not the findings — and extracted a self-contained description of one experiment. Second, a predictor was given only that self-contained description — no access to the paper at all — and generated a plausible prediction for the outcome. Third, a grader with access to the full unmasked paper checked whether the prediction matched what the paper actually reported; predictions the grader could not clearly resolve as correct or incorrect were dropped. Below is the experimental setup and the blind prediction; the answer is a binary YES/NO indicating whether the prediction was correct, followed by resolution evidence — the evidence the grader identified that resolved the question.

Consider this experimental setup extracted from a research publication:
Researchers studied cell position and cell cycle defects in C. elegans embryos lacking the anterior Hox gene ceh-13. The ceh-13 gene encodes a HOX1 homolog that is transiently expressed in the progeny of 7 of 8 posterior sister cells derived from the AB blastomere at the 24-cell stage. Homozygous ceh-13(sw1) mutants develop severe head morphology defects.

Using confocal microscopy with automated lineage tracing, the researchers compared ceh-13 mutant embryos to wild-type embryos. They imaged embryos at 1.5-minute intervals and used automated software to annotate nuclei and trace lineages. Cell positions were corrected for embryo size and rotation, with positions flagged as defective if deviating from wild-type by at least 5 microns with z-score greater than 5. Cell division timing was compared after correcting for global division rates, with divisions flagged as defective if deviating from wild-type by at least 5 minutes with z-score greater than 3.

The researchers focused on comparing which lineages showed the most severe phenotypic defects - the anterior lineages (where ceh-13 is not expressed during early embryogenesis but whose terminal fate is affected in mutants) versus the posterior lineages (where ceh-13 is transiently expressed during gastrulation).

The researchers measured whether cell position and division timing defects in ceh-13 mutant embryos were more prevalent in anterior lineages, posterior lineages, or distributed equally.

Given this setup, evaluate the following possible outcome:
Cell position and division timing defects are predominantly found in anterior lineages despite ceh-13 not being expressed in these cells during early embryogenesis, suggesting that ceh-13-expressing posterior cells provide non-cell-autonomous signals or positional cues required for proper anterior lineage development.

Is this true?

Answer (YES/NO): NO